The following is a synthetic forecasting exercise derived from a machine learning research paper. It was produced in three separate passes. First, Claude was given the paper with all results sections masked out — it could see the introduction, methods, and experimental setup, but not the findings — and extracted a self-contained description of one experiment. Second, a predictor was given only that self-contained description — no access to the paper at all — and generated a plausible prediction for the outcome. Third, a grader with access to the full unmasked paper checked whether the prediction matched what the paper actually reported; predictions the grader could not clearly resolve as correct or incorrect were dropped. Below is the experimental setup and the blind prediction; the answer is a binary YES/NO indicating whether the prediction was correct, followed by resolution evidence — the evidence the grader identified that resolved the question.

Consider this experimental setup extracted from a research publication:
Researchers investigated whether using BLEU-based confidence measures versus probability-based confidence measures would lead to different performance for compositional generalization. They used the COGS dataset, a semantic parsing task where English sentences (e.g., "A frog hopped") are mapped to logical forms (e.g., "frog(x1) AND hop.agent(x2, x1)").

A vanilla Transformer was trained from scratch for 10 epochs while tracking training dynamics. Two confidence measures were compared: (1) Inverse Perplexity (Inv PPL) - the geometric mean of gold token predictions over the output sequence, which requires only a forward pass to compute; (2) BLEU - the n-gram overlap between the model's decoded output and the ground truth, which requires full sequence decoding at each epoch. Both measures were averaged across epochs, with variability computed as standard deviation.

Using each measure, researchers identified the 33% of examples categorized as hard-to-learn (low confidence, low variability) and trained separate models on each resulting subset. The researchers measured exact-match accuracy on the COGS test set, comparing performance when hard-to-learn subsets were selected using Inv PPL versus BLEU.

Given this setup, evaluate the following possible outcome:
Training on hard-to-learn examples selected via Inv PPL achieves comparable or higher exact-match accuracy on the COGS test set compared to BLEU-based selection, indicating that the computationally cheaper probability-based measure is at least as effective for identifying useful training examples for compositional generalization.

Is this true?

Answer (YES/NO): YES